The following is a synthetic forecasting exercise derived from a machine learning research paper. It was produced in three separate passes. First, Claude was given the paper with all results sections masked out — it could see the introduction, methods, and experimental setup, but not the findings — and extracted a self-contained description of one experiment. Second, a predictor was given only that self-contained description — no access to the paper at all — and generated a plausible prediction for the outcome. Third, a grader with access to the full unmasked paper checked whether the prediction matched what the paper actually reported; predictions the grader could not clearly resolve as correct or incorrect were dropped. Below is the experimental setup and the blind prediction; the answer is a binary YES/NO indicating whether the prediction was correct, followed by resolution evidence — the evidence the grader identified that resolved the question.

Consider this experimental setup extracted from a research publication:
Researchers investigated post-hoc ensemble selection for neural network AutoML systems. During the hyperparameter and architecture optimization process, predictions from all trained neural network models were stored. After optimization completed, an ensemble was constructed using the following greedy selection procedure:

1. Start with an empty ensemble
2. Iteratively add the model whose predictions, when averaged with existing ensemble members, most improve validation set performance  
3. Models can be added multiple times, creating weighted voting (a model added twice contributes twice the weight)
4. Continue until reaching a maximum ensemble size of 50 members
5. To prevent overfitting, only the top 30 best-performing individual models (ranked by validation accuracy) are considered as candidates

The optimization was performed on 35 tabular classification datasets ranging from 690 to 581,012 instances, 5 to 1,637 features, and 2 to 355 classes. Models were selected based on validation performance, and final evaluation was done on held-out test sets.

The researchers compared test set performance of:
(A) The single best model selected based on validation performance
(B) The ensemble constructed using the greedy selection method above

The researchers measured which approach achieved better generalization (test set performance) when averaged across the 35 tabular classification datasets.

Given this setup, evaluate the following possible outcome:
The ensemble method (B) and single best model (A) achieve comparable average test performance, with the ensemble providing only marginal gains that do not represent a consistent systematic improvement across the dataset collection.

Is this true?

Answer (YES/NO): NO